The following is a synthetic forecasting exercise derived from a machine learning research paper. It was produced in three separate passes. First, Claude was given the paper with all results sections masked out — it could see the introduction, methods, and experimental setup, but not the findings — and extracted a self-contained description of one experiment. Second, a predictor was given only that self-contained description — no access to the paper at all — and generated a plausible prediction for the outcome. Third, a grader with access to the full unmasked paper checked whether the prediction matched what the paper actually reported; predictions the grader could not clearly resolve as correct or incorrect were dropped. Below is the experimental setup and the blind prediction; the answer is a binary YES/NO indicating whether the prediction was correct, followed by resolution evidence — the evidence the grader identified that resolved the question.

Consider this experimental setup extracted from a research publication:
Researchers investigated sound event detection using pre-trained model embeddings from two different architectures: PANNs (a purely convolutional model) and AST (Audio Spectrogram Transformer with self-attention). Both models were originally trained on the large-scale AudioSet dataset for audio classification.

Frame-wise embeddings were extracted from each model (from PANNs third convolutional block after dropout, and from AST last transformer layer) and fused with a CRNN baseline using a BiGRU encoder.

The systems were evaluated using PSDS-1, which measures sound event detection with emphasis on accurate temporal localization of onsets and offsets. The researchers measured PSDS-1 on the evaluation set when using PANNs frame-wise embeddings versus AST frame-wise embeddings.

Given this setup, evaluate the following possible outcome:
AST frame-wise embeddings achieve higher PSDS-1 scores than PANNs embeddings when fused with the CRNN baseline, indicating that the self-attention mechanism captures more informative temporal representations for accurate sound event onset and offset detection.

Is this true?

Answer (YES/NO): NO